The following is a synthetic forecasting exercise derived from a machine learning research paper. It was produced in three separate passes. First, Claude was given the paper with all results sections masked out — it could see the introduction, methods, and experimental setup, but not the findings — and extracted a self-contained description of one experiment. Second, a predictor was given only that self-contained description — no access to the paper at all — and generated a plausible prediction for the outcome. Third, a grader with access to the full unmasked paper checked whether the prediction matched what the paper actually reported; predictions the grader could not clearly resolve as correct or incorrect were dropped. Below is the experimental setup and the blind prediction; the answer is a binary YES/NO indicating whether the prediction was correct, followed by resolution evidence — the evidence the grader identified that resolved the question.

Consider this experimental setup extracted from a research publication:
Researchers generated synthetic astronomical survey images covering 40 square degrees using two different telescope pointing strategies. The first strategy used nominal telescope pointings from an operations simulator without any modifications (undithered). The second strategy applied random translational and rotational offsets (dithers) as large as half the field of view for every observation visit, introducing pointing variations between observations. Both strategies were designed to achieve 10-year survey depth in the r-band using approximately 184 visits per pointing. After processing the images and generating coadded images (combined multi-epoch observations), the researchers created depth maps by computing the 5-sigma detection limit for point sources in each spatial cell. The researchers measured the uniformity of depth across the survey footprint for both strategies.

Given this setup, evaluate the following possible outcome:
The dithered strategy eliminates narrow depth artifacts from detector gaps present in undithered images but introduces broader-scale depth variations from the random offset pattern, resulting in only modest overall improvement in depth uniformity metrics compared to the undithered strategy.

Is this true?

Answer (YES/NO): NO